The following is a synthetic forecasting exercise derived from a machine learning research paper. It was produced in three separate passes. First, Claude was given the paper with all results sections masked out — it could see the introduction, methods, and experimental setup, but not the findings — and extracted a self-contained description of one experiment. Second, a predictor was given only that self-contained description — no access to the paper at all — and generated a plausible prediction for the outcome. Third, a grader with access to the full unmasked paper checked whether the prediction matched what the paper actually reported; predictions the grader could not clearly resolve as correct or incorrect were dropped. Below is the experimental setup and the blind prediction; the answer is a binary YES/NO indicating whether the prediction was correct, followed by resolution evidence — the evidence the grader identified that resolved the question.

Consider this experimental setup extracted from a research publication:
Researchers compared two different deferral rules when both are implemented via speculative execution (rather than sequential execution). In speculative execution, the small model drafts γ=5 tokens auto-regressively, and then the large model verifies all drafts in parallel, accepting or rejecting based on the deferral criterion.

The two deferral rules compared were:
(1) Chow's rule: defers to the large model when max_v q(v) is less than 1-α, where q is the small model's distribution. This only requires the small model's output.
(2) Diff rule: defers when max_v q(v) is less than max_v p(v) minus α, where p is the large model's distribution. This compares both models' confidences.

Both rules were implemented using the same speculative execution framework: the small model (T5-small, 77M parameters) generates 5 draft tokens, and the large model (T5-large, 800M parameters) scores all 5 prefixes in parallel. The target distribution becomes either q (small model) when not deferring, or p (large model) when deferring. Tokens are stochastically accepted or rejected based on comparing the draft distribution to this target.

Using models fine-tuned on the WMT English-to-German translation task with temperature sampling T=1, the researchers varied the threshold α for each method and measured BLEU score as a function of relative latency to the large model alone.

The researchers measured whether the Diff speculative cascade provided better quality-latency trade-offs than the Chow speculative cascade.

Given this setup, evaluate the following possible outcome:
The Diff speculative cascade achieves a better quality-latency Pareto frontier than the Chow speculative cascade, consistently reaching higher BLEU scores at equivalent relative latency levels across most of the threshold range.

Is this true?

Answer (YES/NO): YES